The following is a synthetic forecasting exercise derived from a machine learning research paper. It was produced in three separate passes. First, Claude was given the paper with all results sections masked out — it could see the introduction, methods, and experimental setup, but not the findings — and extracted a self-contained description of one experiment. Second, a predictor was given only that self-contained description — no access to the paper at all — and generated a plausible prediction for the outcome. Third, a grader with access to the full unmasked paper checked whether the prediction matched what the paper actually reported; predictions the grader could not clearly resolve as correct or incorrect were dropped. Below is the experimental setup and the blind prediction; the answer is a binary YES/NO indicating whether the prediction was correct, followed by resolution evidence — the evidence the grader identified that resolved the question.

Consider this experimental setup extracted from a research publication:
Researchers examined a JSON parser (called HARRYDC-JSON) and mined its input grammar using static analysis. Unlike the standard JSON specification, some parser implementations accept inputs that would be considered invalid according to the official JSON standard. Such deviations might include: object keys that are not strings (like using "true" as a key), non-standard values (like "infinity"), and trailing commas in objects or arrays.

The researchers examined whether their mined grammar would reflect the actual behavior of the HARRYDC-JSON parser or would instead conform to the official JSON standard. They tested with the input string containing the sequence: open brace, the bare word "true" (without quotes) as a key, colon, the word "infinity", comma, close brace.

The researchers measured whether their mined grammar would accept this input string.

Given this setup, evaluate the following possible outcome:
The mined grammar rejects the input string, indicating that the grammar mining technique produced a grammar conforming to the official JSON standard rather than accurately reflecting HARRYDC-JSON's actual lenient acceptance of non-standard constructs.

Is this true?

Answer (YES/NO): NO